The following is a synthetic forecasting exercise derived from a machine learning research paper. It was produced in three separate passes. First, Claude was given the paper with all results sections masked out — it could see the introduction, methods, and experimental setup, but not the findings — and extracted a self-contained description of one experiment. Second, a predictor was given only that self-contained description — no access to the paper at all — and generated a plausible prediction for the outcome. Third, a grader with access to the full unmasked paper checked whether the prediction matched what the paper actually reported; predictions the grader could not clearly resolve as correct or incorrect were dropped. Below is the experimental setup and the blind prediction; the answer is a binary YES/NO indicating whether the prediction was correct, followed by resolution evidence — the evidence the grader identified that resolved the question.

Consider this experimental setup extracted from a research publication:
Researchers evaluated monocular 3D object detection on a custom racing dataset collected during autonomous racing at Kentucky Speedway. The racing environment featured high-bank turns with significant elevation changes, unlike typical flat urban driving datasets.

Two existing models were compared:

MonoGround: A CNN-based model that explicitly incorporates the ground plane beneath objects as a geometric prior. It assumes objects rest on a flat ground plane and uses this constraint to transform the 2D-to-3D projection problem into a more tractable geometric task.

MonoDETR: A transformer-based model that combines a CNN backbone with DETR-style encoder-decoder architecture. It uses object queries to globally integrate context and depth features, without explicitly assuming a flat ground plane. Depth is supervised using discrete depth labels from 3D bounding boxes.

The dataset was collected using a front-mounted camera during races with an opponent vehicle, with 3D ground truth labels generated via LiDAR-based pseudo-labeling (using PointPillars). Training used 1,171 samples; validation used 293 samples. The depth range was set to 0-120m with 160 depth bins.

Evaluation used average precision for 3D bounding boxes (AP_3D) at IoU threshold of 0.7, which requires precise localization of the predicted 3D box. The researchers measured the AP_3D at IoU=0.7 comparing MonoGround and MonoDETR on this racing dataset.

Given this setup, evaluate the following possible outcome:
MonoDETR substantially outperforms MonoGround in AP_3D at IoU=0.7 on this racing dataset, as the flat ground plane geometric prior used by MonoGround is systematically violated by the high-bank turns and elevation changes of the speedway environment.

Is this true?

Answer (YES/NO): YES